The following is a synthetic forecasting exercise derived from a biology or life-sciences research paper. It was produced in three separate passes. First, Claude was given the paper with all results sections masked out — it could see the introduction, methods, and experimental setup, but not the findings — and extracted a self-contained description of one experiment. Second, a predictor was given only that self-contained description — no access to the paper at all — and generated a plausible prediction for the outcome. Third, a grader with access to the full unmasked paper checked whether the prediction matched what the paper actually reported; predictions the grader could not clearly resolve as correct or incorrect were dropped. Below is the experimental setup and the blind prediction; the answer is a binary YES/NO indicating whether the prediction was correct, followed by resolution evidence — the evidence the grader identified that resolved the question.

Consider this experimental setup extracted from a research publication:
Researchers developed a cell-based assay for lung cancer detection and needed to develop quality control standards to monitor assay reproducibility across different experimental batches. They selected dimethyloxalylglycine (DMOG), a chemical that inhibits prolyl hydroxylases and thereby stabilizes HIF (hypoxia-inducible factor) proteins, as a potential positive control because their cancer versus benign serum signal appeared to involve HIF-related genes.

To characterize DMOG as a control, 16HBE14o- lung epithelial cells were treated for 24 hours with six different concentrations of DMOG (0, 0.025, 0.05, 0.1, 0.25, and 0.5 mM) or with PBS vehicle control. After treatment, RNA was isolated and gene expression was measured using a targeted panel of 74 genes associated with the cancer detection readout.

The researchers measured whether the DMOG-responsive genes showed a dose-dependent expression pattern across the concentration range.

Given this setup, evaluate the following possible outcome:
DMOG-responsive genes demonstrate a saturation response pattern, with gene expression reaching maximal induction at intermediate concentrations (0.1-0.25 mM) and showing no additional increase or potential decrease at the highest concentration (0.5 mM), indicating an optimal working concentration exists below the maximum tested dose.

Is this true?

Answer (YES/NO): NO